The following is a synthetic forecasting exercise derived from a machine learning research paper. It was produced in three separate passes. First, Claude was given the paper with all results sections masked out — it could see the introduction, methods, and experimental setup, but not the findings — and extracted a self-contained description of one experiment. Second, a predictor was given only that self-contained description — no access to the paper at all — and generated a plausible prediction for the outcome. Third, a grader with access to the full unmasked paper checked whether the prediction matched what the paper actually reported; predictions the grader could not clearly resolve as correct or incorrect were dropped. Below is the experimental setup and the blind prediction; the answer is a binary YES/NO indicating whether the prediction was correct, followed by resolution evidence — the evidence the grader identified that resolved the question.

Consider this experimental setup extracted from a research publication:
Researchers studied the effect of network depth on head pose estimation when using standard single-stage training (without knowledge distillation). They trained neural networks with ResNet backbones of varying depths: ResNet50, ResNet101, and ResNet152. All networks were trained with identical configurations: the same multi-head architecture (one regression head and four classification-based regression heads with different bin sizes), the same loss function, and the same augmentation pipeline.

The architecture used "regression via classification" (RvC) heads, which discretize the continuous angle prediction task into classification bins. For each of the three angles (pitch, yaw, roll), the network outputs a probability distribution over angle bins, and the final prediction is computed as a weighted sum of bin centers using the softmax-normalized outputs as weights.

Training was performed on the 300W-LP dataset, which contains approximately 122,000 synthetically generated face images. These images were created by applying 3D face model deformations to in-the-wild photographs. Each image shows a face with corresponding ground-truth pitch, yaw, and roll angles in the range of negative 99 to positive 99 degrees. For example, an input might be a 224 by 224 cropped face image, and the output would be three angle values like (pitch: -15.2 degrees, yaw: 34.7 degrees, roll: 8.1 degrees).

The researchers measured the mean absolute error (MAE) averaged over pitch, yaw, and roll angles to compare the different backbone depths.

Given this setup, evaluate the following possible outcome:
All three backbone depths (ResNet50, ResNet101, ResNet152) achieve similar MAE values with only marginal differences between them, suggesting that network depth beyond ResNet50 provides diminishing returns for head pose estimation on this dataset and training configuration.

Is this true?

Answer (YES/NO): YES